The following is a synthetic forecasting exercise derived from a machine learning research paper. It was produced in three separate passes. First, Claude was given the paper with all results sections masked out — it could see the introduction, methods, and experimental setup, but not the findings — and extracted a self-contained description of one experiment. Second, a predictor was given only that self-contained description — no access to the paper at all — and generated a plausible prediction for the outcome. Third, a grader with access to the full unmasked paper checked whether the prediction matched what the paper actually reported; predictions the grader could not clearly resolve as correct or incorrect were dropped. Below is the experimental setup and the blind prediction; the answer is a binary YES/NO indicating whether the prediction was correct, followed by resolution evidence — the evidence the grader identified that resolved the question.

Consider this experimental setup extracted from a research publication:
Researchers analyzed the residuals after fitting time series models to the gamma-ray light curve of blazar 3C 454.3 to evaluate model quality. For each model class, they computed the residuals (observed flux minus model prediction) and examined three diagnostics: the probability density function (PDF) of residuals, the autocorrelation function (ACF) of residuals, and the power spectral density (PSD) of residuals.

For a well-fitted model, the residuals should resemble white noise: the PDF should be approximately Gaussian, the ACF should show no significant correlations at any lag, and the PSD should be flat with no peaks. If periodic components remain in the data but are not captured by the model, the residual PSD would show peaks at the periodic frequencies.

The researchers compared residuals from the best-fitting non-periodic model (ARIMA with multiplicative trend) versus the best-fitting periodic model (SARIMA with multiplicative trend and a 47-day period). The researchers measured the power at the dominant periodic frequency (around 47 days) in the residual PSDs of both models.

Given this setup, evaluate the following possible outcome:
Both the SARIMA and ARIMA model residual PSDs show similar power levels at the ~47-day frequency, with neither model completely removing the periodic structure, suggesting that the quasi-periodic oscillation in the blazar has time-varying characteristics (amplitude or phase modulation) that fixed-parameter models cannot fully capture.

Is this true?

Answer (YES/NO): NO